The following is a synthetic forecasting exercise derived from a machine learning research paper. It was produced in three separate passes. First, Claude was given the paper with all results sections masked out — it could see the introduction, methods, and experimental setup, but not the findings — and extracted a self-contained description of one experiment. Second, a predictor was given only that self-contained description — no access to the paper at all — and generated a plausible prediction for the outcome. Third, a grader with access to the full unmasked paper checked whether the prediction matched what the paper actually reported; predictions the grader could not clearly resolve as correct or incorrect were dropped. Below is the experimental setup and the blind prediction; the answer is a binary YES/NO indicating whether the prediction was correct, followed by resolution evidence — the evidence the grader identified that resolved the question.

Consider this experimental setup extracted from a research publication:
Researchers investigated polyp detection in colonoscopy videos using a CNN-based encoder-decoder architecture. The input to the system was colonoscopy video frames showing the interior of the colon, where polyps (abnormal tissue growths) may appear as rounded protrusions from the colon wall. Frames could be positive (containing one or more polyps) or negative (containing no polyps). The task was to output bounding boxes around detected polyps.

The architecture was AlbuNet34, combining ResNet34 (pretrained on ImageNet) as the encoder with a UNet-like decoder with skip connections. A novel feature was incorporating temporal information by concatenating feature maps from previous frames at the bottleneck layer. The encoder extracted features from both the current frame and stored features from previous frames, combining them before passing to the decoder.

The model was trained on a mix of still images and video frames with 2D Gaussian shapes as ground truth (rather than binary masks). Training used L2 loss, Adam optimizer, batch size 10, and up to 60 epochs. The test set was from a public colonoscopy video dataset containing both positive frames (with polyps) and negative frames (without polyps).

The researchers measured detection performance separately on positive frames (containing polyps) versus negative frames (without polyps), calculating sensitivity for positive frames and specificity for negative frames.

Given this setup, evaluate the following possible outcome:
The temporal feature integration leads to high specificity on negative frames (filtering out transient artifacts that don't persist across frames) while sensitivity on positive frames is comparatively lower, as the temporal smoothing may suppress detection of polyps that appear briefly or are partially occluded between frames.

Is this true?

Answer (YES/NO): NO